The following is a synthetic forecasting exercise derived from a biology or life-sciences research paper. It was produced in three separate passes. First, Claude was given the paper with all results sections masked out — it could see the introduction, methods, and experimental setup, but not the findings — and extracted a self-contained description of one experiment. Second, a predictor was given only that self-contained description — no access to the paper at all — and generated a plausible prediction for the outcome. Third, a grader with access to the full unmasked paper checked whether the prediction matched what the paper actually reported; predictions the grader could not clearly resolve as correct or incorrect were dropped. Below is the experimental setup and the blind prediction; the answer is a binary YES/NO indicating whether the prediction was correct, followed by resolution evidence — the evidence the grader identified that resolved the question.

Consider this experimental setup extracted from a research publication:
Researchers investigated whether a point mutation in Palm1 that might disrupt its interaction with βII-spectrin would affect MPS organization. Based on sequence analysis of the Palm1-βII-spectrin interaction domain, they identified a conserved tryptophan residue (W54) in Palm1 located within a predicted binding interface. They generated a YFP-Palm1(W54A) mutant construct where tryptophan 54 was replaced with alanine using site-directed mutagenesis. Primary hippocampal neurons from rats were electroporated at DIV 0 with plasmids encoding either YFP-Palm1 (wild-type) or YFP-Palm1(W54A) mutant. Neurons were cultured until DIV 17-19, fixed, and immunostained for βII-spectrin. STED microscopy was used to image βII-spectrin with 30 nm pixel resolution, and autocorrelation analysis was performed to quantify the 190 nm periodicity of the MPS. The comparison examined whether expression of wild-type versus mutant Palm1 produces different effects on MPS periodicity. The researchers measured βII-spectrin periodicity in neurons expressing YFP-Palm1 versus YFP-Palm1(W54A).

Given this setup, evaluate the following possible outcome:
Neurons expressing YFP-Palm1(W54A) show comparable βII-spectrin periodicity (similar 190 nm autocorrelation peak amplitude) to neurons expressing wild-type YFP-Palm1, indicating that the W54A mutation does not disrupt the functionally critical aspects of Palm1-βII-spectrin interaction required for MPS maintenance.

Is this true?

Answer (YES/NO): NO